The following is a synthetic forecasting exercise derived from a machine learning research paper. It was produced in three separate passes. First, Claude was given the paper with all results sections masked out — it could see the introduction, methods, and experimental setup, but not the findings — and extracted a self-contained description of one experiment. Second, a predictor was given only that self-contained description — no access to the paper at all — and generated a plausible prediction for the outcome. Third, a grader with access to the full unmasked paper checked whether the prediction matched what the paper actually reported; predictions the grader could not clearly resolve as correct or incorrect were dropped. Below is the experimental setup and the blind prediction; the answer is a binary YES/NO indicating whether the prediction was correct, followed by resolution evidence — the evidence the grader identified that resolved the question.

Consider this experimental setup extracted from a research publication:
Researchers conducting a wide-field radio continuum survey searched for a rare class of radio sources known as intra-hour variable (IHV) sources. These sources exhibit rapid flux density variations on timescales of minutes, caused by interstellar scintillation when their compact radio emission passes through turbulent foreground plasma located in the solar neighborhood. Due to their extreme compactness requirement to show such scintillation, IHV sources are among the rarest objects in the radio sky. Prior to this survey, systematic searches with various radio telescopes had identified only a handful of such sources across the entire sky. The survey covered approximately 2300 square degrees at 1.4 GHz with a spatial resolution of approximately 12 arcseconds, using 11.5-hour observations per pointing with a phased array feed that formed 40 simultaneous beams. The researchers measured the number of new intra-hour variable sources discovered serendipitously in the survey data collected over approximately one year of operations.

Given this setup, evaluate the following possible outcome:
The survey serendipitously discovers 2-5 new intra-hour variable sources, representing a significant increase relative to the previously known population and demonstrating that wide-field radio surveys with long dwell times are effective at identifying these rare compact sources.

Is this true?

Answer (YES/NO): NO